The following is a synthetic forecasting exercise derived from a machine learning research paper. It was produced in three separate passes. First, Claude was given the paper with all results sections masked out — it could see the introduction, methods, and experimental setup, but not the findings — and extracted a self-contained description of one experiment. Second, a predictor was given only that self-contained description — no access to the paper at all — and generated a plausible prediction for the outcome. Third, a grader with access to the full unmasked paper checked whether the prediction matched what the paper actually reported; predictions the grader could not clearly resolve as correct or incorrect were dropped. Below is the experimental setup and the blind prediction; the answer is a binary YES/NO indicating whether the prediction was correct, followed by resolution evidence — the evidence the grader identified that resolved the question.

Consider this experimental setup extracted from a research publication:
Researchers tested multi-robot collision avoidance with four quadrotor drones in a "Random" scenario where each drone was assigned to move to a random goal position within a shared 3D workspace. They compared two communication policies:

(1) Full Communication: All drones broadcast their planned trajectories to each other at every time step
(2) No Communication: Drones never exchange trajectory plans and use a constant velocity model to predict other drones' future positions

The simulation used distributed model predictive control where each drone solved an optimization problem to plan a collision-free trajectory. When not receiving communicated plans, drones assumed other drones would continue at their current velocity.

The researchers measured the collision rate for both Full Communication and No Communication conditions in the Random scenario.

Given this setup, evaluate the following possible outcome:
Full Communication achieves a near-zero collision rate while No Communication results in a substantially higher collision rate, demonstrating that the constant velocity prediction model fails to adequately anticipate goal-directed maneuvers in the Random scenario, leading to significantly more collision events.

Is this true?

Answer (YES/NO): NO